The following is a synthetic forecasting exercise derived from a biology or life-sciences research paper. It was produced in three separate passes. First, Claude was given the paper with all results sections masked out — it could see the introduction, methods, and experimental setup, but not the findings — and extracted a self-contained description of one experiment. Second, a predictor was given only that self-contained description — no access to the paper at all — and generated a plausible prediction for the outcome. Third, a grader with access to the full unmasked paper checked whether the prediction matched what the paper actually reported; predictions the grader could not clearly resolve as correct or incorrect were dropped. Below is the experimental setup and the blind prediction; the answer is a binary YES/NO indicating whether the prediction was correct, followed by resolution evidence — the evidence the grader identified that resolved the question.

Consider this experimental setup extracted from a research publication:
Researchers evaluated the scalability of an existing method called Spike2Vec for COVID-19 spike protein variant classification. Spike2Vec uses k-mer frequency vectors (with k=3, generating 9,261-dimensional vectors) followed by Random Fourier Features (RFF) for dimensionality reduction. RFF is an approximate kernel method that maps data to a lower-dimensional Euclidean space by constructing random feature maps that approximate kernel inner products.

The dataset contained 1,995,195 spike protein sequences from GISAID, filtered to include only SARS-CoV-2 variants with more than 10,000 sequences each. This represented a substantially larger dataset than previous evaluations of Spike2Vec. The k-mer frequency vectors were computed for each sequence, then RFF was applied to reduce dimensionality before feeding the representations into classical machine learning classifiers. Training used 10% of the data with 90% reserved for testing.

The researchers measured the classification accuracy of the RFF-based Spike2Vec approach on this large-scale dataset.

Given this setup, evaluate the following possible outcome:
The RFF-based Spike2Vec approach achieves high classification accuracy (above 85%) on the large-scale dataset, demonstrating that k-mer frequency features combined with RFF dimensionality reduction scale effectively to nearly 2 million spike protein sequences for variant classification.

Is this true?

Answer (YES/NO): NO